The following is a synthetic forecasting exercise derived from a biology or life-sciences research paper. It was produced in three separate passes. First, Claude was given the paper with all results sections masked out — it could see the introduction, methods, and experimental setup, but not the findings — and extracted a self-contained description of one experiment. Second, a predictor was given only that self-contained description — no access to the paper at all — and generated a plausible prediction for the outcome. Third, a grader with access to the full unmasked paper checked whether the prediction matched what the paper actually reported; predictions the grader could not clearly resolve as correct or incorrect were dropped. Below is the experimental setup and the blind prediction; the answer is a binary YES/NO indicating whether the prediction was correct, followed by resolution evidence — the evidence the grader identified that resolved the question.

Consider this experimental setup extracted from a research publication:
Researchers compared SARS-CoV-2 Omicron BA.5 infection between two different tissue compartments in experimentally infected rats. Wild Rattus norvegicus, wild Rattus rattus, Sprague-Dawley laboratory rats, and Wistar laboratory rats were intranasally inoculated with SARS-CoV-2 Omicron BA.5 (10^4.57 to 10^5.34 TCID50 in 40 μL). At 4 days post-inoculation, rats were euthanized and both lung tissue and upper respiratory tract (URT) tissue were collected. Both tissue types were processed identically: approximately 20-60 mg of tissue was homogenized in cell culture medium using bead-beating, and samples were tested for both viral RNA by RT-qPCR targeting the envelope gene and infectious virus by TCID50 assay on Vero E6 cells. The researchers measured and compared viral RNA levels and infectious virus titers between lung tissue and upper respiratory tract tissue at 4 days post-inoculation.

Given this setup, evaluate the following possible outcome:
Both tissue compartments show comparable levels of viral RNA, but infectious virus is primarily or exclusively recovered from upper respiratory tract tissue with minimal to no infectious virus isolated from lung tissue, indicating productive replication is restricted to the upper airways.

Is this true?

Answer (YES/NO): NO